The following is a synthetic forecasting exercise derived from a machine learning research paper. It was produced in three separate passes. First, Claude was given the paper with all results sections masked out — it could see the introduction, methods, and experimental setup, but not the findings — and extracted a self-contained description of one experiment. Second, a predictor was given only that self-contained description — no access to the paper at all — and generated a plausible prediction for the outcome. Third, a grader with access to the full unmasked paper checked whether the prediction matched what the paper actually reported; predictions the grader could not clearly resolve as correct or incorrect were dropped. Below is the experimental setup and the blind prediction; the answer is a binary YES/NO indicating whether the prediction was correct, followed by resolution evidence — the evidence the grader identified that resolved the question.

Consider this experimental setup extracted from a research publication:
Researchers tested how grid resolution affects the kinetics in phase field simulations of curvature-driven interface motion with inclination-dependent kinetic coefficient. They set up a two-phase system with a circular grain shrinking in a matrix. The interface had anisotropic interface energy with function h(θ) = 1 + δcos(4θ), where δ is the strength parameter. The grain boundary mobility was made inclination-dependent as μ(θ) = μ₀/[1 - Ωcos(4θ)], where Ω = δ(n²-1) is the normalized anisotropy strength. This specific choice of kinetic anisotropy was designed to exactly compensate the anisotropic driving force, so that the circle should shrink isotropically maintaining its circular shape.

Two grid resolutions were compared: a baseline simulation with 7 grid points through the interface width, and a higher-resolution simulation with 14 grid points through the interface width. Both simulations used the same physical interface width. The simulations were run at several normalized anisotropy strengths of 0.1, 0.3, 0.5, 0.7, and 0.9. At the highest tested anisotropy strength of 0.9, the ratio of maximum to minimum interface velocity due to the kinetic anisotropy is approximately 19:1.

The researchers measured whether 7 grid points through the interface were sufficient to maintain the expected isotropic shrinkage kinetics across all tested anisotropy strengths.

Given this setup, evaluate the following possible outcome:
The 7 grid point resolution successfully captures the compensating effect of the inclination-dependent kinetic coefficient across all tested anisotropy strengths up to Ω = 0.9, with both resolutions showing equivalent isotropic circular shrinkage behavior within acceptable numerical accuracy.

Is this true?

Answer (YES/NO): NO